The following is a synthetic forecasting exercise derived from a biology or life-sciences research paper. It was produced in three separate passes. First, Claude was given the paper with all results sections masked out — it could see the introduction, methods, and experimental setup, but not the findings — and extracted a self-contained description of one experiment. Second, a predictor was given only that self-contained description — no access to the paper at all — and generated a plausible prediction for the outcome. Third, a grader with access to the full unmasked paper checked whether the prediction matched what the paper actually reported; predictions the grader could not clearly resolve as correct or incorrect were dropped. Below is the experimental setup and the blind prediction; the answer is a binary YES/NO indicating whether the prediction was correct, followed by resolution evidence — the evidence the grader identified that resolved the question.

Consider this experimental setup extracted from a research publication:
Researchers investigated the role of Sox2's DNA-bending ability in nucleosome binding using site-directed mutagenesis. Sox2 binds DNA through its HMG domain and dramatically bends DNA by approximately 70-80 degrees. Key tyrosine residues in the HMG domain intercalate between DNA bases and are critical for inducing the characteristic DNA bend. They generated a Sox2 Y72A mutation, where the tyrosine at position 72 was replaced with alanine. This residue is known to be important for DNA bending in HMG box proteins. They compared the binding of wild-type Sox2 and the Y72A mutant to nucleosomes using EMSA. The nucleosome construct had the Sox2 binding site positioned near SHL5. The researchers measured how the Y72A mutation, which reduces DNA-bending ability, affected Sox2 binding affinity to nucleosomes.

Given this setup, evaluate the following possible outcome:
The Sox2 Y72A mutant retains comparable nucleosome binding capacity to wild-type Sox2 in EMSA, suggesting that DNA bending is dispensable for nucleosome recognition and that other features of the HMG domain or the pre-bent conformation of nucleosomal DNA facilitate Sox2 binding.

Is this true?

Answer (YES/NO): NO